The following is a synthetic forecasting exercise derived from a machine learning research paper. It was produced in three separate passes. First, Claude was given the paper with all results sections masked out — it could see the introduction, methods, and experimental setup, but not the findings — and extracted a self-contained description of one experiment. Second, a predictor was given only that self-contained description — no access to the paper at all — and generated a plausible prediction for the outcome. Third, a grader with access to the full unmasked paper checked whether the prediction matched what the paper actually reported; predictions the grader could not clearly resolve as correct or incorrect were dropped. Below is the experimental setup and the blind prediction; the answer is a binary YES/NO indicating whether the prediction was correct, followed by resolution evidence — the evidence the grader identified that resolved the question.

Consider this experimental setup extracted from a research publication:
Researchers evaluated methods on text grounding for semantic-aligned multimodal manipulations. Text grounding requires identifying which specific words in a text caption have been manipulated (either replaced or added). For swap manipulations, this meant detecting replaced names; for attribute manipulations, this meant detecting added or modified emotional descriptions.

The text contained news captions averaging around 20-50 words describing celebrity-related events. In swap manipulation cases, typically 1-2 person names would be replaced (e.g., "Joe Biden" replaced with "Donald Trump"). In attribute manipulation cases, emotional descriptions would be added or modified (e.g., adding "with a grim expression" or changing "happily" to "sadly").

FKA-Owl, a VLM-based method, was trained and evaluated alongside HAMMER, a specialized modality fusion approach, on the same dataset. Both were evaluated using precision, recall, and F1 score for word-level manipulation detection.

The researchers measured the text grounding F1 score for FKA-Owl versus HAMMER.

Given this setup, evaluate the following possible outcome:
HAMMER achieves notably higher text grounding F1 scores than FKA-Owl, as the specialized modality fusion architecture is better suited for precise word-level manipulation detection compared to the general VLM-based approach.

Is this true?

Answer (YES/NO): YES